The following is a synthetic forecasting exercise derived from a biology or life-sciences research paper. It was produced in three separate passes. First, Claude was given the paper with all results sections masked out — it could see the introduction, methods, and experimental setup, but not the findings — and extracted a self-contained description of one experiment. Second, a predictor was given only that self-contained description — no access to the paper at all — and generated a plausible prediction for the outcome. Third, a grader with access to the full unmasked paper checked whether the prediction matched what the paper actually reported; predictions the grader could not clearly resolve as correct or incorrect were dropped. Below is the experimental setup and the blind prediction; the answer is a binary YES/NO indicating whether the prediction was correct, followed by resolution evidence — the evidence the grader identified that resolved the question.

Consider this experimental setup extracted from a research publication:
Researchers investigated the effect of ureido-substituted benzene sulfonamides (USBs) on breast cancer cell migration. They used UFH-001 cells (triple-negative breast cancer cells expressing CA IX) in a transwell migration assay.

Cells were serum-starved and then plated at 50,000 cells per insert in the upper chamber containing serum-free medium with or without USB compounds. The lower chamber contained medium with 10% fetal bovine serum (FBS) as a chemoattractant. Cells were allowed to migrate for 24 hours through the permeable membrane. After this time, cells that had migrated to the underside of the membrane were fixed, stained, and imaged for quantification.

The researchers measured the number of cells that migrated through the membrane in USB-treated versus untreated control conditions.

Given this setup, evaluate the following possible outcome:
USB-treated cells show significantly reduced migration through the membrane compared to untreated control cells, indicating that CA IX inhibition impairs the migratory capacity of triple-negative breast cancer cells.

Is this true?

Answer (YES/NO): NO